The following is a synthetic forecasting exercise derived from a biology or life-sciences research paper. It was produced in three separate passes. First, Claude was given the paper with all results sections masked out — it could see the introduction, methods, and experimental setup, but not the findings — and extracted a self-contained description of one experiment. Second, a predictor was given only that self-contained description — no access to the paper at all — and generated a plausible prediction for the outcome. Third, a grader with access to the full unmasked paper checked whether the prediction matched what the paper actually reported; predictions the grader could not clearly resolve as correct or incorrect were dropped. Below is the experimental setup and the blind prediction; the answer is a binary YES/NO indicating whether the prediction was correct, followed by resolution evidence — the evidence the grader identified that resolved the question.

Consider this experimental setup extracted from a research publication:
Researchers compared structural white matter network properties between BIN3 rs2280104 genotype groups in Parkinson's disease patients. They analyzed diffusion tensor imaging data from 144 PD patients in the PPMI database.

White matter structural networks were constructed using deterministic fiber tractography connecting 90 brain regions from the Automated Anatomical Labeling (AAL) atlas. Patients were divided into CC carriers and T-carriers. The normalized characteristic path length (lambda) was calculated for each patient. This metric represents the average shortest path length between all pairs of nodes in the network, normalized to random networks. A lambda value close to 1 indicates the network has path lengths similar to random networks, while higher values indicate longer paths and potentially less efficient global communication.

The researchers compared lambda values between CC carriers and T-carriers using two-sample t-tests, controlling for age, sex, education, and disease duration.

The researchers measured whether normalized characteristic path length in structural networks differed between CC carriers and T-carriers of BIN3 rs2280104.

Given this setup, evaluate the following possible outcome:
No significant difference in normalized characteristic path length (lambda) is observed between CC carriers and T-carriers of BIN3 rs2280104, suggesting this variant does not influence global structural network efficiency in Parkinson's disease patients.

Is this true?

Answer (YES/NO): NO